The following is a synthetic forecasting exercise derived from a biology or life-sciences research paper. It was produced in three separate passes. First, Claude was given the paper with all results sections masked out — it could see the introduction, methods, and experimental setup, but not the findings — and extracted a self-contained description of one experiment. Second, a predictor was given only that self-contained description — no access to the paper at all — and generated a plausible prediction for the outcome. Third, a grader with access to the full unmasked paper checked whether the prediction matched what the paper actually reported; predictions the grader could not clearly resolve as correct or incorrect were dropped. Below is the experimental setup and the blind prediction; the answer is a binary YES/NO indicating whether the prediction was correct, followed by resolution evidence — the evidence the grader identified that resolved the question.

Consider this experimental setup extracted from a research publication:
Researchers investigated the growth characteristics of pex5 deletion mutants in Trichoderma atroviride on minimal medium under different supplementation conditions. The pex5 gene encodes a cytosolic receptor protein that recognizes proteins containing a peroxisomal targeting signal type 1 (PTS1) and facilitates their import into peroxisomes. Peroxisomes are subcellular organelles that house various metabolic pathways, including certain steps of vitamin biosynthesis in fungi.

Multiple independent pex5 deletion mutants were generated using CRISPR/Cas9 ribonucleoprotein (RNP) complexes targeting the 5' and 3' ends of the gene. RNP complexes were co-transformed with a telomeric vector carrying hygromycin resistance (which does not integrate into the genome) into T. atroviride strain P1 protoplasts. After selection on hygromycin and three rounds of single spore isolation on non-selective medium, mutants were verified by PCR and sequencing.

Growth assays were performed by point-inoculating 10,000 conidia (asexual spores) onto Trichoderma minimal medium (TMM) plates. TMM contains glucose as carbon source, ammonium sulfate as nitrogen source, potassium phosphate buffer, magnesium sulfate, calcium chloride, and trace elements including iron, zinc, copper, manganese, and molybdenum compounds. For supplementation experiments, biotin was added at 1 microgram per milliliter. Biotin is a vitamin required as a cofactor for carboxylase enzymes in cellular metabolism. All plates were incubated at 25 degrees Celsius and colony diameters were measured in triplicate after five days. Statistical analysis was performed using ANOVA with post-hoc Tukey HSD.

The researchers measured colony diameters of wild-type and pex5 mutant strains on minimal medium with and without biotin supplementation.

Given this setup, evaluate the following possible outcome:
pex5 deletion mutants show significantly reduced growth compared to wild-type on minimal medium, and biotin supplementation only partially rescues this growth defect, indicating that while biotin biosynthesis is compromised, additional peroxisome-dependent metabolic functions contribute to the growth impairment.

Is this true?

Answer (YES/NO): YES